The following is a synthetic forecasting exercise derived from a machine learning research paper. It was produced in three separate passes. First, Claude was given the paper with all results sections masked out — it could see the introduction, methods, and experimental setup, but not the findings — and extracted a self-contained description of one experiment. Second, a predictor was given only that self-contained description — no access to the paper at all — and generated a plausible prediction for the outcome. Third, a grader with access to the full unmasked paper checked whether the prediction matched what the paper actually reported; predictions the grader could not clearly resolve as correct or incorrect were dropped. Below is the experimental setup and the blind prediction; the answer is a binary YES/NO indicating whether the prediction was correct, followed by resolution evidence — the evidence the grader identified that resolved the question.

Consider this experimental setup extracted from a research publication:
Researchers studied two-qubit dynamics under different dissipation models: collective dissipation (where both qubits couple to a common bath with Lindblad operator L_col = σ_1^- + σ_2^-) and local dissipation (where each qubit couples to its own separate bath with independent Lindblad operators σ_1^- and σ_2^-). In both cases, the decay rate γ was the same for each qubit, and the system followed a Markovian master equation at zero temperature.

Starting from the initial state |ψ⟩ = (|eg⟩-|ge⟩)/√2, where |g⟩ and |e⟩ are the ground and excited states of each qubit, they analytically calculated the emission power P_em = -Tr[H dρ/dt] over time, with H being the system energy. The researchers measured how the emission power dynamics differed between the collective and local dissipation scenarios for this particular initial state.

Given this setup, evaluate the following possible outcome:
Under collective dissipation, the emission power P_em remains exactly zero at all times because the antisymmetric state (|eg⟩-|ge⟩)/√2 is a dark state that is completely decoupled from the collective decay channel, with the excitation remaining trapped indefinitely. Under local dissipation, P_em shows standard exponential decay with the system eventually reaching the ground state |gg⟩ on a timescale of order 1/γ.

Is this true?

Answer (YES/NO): YES